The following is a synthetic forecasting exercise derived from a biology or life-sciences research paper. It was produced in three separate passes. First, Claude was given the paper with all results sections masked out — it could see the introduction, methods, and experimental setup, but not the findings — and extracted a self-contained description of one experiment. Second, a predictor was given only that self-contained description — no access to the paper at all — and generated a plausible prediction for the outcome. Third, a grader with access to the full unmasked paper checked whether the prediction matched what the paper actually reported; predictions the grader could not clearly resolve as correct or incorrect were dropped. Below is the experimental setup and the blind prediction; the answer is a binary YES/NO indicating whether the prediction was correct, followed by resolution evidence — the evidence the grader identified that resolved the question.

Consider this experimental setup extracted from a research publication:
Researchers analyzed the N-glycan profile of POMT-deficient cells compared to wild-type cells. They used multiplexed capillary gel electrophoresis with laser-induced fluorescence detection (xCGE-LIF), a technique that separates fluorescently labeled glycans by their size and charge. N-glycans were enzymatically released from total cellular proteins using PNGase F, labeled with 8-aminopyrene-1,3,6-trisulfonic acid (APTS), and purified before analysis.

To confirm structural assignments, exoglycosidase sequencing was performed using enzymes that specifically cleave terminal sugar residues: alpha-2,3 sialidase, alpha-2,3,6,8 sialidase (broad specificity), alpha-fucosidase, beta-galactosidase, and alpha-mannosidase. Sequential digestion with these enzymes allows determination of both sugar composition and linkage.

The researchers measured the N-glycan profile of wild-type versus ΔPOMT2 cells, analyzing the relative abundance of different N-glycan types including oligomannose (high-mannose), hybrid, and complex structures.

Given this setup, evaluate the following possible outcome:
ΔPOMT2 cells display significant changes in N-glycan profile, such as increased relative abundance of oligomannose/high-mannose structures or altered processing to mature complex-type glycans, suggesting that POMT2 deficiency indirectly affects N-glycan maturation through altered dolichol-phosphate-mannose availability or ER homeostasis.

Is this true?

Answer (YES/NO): YES